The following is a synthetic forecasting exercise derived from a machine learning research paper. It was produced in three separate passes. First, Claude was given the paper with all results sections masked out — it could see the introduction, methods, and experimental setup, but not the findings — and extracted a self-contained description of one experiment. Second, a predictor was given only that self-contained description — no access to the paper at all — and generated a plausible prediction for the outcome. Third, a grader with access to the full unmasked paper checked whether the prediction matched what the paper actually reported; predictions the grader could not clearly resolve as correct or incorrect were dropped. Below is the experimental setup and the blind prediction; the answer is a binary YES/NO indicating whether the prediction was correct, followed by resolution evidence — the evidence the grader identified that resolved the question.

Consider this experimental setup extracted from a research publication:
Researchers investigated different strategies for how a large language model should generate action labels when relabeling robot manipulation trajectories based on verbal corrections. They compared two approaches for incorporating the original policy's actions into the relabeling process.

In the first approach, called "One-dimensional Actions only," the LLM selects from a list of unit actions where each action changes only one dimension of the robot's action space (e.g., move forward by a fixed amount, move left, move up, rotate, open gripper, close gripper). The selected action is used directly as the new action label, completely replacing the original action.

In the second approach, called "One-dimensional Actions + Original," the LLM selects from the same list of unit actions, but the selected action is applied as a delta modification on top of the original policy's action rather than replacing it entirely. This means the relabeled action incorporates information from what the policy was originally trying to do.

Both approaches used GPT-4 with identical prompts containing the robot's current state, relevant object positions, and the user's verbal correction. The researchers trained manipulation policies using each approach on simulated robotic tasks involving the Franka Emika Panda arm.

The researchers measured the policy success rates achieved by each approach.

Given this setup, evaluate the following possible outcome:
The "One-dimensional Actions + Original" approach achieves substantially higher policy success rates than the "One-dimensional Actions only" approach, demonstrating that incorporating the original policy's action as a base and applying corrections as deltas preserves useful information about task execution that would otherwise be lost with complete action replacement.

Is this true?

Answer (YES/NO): YES